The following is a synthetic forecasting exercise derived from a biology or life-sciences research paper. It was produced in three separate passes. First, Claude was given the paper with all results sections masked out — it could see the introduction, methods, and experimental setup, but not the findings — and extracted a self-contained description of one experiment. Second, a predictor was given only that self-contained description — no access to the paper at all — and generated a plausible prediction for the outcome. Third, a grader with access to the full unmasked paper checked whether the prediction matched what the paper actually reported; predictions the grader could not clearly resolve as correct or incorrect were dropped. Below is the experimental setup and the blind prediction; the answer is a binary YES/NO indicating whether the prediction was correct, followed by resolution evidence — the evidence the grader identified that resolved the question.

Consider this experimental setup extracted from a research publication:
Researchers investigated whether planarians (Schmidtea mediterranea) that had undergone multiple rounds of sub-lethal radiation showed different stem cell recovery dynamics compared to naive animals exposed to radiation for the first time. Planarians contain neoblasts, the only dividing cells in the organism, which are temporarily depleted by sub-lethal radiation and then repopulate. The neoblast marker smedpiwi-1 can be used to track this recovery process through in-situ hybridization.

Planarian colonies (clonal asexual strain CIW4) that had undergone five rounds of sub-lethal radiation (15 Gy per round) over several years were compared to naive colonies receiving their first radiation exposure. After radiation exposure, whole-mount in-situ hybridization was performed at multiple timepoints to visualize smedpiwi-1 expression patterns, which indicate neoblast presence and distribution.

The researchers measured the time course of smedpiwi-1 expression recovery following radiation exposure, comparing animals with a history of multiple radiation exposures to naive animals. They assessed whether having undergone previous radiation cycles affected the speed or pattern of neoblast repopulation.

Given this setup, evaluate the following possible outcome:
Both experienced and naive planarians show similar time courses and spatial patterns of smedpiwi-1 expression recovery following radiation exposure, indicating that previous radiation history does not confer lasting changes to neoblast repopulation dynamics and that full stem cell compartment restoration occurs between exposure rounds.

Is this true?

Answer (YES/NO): NO